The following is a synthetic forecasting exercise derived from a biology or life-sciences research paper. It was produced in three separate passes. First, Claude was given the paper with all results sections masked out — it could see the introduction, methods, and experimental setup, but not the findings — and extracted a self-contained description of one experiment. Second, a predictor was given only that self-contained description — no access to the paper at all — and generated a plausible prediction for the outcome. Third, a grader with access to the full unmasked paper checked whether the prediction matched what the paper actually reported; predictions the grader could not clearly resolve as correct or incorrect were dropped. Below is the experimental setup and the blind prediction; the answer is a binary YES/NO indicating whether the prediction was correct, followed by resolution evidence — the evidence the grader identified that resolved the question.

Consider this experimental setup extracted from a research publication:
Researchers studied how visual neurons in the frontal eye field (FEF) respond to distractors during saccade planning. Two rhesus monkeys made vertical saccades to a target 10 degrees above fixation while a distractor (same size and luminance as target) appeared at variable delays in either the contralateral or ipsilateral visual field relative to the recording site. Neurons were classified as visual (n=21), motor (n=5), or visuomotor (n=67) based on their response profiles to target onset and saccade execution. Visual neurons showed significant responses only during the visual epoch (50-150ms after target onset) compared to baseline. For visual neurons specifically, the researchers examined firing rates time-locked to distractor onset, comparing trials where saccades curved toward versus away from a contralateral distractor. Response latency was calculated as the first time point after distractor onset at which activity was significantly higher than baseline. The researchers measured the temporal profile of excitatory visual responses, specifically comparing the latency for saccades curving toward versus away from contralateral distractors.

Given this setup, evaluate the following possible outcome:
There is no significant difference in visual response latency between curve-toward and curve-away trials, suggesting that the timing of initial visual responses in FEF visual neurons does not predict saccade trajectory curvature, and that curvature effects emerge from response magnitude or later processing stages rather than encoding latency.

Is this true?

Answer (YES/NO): NO